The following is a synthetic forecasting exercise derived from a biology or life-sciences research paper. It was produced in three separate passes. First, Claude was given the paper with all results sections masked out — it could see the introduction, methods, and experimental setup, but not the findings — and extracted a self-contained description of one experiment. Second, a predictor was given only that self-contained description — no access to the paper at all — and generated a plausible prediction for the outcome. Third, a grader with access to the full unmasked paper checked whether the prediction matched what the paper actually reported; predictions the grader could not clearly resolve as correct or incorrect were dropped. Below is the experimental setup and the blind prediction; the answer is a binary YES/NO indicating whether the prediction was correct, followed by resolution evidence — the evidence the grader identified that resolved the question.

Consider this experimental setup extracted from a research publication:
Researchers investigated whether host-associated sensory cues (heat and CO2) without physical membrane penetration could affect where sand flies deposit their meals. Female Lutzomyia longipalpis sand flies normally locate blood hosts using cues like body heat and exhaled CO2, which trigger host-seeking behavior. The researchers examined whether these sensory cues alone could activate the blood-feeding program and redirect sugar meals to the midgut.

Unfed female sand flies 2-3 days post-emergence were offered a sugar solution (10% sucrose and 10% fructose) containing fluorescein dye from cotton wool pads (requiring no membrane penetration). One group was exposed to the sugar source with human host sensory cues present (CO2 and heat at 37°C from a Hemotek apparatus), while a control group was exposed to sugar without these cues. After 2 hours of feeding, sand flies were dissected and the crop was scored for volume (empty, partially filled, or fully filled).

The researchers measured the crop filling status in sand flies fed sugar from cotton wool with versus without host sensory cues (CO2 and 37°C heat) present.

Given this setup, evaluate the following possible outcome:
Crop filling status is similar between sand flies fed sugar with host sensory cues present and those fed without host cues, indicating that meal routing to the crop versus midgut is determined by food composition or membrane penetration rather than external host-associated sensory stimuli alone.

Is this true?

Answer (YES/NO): YES